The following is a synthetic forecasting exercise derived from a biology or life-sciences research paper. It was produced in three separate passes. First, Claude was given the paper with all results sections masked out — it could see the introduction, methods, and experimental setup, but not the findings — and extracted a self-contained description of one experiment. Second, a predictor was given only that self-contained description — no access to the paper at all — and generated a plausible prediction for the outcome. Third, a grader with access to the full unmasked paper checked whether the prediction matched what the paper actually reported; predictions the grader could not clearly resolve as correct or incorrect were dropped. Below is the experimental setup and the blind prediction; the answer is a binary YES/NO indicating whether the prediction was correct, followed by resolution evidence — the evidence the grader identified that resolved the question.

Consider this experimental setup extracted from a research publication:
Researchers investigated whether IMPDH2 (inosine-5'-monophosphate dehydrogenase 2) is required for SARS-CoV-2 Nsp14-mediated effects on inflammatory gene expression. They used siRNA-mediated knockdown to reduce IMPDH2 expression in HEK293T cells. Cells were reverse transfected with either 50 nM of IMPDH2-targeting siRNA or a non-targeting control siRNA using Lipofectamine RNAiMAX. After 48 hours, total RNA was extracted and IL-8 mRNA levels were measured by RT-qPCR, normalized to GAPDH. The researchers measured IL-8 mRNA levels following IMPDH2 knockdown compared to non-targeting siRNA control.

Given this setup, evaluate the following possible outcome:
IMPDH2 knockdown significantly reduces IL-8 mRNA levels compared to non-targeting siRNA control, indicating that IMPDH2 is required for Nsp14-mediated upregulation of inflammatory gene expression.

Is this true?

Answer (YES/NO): YES